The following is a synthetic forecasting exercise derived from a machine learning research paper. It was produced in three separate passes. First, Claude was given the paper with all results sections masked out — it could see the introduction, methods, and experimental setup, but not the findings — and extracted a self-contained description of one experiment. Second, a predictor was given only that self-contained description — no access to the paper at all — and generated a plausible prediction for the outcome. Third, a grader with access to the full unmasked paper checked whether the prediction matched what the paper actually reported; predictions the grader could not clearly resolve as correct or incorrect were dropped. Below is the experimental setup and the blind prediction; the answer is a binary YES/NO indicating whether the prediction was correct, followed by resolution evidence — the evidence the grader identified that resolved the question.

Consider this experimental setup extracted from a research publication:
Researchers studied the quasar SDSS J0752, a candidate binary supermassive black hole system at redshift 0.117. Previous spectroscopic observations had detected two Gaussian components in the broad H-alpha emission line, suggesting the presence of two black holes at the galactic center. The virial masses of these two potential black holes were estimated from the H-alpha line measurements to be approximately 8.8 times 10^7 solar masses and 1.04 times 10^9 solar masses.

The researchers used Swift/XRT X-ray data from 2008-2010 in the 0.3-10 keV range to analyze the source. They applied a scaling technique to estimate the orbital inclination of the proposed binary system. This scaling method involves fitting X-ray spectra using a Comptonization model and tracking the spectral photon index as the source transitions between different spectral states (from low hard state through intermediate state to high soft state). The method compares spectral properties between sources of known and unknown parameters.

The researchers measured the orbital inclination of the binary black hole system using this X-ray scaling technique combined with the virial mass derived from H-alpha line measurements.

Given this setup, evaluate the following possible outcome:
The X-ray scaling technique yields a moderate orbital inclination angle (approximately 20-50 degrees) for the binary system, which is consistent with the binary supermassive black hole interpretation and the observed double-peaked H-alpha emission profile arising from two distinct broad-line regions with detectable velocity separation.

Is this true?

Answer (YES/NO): NO